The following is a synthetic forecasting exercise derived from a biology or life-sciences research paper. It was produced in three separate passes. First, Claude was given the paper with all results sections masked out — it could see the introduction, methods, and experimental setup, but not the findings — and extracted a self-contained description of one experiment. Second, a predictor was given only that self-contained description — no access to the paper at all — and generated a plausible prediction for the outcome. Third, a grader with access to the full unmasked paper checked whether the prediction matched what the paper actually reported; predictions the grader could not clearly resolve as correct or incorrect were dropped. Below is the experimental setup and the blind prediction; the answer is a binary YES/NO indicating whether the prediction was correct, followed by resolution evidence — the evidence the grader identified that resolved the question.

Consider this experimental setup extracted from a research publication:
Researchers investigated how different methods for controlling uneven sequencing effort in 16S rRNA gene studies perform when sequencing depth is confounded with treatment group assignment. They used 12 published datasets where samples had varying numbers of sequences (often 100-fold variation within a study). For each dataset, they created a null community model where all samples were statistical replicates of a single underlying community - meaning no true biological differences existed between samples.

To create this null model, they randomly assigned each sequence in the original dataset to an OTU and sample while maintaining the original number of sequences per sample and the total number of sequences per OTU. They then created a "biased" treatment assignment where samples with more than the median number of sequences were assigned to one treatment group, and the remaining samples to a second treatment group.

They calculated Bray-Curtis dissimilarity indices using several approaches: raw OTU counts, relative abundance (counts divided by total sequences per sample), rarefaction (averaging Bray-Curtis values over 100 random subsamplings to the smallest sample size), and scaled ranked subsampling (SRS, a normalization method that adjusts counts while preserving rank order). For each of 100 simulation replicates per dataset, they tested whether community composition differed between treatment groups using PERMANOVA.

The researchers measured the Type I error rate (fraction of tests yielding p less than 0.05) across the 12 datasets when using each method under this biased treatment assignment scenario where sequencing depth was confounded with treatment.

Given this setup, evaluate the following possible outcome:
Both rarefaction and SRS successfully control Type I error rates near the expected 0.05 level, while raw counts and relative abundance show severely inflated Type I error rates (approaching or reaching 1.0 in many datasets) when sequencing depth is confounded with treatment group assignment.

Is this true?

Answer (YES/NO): NO